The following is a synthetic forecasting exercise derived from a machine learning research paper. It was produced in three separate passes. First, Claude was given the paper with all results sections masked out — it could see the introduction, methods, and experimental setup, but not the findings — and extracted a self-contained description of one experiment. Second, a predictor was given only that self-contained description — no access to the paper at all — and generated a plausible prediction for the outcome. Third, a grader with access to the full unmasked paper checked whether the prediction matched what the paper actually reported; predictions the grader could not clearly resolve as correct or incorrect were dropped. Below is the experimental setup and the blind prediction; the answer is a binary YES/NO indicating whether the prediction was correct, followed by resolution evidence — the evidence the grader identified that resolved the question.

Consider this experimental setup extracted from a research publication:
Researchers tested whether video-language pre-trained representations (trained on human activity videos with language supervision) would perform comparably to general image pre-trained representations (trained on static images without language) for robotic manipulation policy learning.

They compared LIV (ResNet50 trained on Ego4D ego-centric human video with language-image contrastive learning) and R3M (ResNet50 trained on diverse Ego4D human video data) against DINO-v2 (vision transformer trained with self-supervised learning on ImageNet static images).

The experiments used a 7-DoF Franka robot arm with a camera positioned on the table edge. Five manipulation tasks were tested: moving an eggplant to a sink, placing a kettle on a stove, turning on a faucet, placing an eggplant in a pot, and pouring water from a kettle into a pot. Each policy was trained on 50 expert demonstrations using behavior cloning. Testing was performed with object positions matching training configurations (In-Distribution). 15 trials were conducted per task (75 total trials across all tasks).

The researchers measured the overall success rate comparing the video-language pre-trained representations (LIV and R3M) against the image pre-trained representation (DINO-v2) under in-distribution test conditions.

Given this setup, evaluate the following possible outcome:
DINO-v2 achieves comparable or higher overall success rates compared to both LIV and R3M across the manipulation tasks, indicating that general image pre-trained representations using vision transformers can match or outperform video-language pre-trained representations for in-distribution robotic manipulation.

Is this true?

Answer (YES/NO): YES